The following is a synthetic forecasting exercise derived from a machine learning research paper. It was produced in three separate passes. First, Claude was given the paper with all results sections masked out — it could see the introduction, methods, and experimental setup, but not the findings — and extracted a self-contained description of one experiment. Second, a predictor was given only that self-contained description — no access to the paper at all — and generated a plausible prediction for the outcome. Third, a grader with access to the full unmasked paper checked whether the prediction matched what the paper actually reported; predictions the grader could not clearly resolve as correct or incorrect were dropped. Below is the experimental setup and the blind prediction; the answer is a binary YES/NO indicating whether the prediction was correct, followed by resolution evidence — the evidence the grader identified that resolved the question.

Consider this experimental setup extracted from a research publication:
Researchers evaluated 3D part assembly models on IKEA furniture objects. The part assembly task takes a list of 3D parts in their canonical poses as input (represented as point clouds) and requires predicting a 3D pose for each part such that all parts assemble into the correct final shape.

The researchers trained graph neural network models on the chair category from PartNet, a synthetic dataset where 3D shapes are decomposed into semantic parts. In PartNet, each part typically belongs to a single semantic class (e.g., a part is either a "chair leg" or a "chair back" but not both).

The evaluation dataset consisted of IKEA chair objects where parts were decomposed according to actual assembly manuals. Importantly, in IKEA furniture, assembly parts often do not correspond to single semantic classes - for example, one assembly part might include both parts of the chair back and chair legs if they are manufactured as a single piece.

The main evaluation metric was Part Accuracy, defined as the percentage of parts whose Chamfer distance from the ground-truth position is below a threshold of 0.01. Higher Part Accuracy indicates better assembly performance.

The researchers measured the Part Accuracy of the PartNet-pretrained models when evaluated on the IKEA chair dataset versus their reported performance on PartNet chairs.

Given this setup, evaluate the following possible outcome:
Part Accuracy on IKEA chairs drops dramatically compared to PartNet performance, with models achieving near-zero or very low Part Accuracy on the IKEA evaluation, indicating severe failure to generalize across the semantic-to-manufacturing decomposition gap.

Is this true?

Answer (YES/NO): YES